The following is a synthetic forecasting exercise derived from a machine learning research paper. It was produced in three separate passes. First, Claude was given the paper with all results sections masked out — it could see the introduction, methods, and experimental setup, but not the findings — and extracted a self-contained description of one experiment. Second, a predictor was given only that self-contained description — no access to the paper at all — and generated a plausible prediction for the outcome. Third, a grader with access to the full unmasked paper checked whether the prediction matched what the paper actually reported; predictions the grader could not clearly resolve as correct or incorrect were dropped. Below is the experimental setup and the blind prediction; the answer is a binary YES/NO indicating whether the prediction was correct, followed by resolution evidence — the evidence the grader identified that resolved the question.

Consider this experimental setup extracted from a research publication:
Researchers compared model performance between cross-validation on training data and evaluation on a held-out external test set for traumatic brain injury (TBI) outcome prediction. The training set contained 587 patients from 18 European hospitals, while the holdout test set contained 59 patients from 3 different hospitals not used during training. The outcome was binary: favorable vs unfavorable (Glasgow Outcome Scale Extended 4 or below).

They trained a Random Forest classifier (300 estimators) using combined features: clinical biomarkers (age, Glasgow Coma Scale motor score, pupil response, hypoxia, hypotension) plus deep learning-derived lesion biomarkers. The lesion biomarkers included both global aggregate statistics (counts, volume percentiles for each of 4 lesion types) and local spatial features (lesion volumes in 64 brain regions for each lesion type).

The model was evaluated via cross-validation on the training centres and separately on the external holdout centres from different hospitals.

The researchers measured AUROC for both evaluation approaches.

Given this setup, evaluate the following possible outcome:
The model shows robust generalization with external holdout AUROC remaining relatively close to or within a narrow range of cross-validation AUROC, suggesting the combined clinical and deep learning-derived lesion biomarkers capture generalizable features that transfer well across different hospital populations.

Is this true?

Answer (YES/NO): NO